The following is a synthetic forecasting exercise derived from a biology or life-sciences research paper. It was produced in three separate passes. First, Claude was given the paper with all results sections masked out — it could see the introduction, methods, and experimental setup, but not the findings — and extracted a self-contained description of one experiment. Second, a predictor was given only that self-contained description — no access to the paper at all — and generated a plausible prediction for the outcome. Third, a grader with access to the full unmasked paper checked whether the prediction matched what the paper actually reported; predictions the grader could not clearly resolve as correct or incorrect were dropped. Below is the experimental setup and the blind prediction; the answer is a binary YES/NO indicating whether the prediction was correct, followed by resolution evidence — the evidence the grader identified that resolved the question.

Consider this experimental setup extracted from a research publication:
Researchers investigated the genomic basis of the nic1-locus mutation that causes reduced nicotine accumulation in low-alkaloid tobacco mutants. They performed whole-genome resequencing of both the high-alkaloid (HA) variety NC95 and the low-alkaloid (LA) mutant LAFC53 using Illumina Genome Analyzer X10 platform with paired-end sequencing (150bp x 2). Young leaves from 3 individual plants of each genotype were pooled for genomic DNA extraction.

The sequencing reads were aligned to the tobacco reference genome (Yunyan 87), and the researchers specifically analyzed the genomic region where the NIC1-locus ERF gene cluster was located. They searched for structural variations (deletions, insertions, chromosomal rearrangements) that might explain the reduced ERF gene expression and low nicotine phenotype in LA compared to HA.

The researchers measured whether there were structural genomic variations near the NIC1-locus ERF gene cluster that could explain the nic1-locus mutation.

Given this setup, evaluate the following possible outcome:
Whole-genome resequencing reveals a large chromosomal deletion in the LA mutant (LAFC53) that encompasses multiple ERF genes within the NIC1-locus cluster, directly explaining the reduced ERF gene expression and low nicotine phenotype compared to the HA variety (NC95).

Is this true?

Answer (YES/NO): NO